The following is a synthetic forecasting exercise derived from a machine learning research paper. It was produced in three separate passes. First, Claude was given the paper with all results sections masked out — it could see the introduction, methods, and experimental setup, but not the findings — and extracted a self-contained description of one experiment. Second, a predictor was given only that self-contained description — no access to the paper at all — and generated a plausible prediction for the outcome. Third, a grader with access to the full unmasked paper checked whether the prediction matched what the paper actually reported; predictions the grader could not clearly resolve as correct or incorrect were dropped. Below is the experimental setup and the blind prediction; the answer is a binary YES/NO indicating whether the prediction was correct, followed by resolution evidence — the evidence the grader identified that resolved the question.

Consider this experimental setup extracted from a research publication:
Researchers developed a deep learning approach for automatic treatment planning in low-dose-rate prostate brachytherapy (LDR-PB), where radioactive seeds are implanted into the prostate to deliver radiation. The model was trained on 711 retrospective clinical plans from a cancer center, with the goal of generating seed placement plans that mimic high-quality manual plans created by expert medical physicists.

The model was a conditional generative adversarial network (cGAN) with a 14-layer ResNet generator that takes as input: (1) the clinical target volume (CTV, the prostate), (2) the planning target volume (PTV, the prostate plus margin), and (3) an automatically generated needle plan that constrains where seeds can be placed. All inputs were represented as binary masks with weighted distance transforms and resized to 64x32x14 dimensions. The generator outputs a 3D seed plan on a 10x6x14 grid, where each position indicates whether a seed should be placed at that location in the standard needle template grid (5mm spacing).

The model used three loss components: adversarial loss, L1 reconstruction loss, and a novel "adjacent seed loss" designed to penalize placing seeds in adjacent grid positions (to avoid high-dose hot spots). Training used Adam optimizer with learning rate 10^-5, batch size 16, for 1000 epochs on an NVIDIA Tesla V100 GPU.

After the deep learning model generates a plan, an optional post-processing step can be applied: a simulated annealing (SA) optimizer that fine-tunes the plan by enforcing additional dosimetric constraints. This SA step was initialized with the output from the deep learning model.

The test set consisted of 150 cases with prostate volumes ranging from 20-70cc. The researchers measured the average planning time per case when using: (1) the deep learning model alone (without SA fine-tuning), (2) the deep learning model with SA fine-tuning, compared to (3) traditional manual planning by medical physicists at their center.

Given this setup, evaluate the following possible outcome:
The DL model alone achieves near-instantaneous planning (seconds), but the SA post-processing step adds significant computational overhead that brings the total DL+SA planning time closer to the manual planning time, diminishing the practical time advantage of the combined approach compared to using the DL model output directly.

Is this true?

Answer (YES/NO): NO